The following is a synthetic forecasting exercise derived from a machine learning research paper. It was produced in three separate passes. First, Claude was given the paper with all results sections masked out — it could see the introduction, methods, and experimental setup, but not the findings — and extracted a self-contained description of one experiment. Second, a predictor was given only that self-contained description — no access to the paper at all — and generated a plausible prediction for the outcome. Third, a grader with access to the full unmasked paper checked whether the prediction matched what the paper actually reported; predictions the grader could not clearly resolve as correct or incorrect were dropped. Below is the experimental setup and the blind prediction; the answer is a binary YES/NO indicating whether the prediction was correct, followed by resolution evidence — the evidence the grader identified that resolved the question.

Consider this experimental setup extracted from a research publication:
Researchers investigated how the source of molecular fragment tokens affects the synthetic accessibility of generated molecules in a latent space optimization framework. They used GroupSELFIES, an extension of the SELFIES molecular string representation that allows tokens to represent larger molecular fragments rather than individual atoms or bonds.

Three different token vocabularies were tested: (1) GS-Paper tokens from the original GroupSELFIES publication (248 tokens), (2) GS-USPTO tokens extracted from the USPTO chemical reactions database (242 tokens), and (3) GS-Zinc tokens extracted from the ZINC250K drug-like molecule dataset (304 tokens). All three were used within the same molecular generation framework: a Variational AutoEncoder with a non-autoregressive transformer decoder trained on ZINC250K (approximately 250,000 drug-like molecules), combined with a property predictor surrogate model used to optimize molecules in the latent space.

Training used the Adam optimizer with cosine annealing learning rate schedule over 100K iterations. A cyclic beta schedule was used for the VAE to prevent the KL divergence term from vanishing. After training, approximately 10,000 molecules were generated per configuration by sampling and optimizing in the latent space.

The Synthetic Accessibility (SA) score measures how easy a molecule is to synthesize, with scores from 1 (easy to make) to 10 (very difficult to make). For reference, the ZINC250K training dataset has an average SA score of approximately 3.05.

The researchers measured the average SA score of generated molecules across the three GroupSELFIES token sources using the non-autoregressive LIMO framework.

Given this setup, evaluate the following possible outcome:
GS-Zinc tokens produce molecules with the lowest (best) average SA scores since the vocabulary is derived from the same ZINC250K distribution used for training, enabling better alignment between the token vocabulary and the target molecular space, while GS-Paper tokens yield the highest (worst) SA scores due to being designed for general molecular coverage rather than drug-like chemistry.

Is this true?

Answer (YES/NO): NO